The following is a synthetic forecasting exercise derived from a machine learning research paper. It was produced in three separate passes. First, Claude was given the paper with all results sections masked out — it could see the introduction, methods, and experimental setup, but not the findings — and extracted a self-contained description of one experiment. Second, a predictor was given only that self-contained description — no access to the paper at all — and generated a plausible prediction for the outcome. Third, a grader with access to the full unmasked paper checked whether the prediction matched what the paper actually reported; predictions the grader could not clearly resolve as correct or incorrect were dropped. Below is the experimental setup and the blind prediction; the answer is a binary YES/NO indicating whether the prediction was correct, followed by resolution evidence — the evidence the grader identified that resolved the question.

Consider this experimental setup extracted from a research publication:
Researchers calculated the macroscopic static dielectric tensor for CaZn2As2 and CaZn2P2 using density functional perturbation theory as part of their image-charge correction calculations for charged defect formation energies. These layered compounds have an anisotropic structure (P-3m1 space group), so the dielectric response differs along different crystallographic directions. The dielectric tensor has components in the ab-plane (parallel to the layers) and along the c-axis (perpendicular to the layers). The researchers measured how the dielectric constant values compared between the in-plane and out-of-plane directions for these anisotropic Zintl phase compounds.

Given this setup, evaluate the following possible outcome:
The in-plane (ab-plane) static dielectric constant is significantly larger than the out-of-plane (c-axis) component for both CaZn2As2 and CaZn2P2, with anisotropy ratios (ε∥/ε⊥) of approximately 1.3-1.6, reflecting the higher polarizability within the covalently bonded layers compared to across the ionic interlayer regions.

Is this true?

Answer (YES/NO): NO